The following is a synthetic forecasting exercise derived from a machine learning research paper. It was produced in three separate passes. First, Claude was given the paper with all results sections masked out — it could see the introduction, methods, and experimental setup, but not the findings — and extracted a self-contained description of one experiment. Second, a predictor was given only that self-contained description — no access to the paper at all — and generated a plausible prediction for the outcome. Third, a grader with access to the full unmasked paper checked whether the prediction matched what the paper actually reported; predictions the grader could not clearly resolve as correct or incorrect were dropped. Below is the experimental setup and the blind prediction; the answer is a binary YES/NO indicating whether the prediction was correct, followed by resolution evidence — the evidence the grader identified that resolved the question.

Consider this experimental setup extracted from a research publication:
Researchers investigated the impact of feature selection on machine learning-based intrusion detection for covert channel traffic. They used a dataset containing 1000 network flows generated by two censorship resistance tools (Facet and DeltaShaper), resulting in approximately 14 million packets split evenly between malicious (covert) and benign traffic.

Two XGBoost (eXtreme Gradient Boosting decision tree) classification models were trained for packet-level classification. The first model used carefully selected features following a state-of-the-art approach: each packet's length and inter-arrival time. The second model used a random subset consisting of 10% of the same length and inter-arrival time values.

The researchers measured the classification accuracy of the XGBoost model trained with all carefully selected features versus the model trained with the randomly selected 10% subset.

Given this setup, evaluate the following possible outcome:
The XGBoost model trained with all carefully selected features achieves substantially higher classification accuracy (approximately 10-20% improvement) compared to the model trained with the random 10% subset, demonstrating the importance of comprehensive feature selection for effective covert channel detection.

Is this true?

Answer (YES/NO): NO